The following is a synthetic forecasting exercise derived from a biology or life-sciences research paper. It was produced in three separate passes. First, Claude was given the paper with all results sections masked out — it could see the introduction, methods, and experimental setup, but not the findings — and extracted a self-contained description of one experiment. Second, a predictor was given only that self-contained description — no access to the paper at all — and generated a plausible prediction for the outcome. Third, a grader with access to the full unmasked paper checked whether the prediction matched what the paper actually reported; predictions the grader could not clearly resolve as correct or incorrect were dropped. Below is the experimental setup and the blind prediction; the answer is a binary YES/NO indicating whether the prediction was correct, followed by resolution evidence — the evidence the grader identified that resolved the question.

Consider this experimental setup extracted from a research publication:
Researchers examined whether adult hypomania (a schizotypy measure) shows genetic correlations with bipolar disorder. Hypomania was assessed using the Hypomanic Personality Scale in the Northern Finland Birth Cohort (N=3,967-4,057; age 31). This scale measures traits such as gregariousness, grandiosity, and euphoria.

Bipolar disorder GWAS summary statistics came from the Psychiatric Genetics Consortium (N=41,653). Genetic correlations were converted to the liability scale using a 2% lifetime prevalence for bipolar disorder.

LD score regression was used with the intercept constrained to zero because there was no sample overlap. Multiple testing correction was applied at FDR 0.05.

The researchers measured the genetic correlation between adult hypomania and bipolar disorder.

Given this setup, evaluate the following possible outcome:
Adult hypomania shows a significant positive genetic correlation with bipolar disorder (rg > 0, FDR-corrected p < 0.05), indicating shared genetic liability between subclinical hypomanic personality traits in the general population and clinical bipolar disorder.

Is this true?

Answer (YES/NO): NO